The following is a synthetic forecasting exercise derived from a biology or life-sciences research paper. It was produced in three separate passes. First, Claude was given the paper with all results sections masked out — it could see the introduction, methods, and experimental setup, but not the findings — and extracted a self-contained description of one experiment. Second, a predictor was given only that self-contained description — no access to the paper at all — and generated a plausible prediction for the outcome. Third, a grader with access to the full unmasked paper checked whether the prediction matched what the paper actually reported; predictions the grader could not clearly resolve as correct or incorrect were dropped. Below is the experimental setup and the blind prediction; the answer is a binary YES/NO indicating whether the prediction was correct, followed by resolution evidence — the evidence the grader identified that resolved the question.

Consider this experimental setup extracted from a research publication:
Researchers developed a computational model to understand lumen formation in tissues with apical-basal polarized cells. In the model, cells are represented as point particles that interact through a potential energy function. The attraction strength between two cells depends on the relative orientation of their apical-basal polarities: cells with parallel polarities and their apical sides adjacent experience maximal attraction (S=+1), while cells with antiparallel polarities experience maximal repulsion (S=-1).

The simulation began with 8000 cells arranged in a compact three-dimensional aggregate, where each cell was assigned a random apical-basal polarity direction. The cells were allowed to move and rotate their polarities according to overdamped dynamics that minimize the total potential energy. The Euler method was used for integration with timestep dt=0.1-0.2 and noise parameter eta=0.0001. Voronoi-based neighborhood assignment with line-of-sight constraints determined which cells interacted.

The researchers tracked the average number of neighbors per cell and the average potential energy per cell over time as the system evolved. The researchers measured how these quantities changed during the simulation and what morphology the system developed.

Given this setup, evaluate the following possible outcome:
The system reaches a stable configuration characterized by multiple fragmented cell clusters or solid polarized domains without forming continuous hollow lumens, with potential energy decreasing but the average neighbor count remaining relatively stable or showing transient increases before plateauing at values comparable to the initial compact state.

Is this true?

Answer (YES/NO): NO